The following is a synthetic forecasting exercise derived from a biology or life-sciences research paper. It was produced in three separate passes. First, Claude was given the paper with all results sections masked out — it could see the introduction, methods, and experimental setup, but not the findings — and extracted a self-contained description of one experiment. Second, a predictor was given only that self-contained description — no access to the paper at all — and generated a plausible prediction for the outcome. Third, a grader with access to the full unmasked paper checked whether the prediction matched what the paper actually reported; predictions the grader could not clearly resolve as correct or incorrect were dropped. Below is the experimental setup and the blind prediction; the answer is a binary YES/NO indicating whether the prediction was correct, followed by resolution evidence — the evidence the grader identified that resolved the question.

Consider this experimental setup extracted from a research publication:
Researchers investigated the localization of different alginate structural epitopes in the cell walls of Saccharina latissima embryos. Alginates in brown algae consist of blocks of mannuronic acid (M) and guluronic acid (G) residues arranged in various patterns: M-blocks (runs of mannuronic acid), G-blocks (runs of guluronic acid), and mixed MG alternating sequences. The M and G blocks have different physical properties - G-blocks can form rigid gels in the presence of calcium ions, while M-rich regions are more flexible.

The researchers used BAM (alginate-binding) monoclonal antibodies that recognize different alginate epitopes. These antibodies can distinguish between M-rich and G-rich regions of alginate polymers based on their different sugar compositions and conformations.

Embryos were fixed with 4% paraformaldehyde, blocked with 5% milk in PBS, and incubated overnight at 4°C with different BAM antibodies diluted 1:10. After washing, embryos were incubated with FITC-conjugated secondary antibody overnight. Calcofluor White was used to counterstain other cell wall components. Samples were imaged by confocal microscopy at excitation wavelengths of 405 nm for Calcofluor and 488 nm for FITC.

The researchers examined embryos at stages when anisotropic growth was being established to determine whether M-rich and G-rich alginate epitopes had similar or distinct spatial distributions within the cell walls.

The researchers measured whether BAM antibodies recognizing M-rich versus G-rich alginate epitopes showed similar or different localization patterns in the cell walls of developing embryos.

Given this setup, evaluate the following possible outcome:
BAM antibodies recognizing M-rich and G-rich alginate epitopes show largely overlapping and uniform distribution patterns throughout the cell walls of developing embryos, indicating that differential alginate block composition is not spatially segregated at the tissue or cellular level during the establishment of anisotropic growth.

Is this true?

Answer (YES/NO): NO